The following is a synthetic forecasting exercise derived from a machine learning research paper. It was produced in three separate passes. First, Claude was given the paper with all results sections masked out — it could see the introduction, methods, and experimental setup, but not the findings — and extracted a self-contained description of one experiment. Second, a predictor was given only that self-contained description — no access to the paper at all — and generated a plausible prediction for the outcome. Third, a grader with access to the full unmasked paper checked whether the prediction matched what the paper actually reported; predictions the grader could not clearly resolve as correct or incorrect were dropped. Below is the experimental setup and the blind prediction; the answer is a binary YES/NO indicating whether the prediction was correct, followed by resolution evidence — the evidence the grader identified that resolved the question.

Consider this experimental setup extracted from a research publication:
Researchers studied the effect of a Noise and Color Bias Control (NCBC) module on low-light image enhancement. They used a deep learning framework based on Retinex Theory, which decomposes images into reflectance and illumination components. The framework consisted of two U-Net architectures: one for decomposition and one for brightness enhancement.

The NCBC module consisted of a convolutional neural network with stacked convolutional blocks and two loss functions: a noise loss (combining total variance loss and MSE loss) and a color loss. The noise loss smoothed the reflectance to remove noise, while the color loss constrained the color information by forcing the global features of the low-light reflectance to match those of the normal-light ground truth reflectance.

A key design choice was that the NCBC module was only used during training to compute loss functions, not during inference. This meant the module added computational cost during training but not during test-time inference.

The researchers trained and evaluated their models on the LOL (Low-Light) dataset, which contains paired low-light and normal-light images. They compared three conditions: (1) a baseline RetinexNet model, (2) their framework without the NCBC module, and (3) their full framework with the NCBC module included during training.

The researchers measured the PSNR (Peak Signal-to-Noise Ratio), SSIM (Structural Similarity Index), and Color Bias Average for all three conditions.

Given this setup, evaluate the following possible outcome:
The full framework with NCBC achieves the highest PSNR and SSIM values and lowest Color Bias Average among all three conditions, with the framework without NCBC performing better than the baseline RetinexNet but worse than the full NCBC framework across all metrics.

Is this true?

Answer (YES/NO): YES